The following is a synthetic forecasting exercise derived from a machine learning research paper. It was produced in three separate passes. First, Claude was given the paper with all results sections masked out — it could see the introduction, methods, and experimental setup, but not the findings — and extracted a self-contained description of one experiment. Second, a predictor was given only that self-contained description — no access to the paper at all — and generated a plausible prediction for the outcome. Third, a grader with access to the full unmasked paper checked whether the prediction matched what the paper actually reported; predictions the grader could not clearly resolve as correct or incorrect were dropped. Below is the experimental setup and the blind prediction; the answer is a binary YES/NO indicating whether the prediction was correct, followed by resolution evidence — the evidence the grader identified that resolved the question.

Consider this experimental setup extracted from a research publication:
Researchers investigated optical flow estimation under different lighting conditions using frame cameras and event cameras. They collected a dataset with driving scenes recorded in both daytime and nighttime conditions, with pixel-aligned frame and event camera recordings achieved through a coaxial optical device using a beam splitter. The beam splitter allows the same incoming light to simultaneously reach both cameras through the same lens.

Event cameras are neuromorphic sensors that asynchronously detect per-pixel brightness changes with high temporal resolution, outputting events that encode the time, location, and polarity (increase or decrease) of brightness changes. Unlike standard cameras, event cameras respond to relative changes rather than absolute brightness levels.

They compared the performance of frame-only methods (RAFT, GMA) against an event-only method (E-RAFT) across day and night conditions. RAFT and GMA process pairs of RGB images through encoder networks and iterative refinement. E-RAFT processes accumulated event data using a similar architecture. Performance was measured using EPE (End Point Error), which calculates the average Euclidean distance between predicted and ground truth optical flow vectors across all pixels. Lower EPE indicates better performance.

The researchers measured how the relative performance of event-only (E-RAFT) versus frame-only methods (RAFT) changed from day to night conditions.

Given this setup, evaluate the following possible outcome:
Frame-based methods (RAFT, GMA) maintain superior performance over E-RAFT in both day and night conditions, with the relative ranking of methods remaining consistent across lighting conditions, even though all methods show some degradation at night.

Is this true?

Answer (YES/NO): NO